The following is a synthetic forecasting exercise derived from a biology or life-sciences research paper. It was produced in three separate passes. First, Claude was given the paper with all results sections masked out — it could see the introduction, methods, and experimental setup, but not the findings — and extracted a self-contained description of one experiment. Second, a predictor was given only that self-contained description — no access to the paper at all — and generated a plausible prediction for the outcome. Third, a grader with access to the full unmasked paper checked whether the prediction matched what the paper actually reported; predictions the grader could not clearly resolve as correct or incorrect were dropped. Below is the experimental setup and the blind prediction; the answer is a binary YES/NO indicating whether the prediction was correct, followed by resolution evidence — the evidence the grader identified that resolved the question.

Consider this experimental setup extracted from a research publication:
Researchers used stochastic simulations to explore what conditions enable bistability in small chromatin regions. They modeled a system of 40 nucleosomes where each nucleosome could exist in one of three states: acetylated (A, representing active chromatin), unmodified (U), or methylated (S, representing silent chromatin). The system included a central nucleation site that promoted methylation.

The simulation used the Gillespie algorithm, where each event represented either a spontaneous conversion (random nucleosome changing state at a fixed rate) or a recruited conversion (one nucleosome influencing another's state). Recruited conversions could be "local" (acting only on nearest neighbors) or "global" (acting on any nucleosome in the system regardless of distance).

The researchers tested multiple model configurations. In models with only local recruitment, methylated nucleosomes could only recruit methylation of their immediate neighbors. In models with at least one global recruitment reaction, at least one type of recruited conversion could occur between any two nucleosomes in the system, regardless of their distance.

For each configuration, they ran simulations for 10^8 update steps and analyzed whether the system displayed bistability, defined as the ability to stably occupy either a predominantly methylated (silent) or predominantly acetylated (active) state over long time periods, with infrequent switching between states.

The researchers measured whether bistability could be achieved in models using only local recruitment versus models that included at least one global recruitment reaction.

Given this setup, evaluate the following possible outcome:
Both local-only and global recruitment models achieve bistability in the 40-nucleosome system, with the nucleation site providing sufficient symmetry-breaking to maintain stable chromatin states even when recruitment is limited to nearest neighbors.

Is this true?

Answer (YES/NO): NO